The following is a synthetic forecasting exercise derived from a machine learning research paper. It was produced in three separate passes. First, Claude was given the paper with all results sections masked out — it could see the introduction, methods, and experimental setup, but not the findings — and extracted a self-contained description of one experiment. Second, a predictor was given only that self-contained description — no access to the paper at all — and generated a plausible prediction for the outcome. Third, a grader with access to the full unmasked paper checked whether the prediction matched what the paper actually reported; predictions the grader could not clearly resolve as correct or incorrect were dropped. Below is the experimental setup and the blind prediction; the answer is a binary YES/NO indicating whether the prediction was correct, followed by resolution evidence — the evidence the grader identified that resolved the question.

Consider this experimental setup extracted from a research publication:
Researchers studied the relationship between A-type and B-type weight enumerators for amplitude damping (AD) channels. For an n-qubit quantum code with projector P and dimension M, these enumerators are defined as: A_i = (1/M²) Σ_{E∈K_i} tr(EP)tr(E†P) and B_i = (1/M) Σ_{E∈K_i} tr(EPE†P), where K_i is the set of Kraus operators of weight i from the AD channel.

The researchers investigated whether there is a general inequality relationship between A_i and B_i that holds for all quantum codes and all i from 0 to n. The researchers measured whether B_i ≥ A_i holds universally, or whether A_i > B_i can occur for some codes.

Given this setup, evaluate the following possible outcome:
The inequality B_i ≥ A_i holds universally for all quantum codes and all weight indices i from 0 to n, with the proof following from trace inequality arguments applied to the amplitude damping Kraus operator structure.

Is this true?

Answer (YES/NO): YES